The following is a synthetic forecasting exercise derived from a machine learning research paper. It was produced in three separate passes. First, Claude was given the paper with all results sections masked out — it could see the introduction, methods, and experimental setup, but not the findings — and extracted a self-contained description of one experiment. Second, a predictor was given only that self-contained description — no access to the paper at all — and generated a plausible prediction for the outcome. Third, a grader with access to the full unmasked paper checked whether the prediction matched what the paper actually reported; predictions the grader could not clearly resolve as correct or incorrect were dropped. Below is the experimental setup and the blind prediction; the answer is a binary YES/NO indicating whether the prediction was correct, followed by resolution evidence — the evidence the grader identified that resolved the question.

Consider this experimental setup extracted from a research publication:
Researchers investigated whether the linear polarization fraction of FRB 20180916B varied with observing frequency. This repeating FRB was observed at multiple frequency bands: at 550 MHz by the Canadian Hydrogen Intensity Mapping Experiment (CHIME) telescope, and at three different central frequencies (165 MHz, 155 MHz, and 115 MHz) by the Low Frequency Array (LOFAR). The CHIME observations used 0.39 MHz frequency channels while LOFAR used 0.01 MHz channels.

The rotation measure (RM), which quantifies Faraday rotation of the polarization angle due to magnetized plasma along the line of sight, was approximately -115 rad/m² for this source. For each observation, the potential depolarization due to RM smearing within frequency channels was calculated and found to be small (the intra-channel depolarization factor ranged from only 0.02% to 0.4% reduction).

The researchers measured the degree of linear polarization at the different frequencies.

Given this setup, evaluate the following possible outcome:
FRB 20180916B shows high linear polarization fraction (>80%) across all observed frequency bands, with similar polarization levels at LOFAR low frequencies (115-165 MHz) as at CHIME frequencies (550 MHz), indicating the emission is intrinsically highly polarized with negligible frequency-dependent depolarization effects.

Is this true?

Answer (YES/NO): NO